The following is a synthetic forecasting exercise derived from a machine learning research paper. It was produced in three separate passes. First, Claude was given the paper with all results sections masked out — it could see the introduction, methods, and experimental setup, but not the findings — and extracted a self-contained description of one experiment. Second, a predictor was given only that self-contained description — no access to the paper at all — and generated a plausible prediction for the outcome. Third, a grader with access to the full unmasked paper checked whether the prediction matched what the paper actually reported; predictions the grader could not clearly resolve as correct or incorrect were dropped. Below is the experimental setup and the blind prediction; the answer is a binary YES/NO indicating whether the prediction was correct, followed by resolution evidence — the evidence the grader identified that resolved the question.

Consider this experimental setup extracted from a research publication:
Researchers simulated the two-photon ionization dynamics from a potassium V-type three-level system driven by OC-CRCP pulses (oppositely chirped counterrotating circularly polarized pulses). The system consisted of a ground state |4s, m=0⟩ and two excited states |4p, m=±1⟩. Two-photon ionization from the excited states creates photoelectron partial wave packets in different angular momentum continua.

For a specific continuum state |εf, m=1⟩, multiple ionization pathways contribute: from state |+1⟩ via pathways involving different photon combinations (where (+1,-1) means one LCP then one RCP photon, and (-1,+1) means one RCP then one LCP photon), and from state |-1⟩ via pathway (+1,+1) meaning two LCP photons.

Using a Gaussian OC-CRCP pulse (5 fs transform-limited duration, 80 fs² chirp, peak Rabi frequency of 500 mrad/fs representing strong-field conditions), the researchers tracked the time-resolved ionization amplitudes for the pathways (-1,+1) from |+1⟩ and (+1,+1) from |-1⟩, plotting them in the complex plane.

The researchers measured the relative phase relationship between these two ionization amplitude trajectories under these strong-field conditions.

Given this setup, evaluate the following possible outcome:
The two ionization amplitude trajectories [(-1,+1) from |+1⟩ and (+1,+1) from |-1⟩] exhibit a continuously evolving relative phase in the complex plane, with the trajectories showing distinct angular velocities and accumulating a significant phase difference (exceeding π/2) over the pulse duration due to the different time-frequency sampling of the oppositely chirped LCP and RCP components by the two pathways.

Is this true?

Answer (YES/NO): NO